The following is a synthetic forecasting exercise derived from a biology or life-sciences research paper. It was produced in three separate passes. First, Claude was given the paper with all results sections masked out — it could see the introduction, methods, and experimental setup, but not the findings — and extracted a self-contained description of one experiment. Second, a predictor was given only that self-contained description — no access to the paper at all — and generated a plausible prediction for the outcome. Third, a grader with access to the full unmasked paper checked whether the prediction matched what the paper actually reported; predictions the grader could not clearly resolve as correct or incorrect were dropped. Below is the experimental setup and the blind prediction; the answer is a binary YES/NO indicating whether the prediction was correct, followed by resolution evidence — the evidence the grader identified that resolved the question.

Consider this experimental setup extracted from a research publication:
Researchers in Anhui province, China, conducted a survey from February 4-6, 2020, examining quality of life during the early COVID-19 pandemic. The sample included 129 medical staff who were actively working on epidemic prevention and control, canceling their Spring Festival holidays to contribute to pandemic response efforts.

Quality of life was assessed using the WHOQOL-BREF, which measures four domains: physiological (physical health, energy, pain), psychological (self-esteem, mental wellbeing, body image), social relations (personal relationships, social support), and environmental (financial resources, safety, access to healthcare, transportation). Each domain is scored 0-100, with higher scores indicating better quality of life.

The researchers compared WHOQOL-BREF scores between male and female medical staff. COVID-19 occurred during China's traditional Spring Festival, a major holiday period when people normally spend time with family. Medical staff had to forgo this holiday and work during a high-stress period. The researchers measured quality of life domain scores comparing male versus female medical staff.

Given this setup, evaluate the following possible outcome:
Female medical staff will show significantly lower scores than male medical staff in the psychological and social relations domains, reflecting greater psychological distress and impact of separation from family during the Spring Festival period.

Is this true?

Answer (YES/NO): NO